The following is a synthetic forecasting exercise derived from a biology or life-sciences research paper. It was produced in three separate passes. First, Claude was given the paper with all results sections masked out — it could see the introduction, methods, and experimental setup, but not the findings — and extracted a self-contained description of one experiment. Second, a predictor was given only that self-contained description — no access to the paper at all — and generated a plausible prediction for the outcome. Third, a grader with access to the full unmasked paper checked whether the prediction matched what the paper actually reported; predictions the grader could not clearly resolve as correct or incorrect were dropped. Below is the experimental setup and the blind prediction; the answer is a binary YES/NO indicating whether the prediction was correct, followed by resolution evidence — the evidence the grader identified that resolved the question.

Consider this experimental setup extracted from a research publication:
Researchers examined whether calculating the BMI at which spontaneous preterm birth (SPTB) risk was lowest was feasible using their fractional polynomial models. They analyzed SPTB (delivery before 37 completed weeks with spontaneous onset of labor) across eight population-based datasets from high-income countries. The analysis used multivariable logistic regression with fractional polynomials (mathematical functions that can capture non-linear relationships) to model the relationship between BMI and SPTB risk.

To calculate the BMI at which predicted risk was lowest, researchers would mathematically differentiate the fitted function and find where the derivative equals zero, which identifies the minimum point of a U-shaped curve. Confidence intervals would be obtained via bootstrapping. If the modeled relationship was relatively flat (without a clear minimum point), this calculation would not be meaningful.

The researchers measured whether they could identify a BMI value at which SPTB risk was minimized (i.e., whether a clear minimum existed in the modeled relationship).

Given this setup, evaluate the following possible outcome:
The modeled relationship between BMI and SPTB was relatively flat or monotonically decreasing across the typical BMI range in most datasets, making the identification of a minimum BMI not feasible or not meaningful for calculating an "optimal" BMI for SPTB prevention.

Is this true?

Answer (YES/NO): YES